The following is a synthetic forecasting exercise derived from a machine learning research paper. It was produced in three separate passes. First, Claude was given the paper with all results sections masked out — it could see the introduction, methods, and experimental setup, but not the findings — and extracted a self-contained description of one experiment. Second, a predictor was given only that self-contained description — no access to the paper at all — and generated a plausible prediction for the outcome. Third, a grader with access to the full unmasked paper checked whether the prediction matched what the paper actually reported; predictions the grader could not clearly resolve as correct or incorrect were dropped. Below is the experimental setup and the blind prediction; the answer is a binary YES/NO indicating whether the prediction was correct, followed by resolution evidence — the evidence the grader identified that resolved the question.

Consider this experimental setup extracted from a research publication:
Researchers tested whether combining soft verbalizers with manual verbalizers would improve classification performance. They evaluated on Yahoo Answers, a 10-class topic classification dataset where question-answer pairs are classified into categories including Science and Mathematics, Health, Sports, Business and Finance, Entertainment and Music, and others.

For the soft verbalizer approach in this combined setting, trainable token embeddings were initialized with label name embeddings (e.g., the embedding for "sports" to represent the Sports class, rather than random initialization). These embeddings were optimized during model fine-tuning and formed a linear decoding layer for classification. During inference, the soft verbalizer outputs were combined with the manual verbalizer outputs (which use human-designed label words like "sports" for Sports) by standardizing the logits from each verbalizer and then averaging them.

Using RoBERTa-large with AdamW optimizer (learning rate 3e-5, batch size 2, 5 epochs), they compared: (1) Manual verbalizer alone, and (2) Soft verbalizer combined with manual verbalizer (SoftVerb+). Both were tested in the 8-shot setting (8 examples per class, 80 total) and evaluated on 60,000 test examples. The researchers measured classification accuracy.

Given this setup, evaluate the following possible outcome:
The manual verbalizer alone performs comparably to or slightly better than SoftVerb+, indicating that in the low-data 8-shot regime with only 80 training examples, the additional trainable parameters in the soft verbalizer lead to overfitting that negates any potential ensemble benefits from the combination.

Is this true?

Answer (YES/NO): YES